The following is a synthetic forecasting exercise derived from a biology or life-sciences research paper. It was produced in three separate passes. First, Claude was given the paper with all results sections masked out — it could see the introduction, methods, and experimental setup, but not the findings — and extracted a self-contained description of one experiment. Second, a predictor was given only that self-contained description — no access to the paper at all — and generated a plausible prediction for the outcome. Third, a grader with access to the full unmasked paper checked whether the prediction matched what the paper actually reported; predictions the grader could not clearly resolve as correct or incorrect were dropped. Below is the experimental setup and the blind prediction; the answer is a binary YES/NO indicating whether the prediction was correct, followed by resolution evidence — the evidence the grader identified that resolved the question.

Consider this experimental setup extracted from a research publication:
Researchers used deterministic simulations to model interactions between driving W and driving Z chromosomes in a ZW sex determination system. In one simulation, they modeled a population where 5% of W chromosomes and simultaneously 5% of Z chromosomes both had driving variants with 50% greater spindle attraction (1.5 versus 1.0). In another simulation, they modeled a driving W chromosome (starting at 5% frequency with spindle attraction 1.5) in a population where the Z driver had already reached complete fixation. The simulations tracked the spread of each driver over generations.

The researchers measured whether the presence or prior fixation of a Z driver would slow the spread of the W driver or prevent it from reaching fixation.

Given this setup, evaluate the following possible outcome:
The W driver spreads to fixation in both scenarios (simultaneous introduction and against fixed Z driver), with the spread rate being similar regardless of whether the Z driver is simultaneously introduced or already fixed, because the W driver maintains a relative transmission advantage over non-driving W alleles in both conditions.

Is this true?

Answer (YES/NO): NO